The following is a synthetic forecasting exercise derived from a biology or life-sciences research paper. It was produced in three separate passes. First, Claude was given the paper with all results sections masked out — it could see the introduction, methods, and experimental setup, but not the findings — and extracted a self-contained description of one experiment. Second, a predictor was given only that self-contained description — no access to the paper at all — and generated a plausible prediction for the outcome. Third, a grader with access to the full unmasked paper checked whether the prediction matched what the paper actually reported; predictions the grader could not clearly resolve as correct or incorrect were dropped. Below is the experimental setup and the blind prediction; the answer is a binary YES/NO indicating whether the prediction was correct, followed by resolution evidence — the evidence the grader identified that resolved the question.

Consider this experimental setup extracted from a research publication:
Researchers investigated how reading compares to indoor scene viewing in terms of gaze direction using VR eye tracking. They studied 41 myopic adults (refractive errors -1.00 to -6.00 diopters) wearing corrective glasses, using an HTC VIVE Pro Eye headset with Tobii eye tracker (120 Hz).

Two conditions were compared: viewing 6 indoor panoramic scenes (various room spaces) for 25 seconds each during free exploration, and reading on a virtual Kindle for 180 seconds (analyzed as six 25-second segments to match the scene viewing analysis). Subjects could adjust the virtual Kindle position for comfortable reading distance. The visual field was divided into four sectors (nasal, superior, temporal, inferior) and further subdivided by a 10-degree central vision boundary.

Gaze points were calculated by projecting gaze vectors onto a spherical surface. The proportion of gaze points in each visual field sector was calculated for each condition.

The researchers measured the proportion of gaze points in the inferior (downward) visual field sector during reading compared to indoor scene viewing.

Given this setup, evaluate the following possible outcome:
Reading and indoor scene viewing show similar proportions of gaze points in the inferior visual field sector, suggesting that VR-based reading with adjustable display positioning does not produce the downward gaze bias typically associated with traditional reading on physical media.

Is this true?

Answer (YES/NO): NO